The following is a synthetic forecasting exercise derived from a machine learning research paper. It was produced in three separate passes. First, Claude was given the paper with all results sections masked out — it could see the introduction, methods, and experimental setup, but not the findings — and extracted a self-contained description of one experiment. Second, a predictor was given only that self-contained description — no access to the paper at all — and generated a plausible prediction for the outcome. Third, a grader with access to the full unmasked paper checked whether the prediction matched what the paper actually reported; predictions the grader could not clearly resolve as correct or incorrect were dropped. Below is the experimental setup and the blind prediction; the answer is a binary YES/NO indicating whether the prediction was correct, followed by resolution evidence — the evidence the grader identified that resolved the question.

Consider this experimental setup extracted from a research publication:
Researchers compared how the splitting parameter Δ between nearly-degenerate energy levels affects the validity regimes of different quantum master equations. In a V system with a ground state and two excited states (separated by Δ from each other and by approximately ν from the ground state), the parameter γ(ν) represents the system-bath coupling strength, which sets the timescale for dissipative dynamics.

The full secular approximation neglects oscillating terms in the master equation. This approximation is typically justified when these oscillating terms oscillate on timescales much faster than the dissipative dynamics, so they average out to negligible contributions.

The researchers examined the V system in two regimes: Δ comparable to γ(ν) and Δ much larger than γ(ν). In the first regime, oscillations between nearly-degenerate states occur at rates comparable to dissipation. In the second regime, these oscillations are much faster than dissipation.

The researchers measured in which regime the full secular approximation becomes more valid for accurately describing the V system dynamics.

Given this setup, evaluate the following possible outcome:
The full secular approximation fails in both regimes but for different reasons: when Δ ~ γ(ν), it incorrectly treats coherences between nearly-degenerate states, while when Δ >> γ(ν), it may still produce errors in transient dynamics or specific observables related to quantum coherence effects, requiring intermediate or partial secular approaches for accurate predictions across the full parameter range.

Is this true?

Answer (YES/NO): NO